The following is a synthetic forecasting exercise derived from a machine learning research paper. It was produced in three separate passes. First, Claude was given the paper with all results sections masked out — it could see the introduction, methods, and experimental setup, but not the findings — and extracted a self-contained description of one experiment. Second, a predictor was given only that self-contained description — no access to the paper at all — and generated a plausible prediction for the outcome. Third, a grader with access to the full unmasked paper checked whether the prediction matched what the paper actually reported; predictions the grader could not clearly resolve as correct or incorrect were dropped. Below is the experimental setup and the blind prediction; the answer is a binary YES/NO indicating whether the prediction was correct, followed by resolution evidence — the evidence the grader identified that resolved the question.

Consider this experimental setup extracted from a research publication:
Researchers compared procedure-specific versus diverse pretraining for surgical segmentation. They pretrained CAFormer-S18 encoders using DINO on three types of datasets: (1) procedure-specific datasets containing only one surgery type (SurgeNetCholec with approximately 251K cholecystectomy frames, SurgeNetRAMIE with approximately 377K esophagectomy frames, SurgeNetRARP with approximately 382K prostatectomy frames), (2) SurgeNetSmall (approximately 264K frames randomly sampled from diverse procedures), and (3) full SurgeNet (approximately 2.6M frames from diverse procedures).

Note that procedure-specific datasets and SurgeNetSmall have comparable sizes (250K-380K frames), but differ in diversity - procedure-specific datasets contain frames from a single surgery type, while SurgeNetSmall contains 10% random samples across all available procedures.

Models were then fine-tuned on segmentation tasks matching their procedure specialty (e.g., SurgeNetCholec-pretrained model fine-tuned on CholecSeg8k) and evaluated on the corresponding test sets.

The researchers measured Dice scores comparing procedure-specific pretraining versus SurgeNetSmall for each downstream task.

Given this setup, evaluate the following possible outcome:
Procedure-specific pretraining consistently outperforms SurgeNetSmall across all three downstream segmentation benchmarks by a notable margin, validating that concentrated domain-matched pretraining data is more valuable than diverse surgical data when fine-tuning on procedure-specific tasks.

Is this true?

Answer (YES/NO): NO